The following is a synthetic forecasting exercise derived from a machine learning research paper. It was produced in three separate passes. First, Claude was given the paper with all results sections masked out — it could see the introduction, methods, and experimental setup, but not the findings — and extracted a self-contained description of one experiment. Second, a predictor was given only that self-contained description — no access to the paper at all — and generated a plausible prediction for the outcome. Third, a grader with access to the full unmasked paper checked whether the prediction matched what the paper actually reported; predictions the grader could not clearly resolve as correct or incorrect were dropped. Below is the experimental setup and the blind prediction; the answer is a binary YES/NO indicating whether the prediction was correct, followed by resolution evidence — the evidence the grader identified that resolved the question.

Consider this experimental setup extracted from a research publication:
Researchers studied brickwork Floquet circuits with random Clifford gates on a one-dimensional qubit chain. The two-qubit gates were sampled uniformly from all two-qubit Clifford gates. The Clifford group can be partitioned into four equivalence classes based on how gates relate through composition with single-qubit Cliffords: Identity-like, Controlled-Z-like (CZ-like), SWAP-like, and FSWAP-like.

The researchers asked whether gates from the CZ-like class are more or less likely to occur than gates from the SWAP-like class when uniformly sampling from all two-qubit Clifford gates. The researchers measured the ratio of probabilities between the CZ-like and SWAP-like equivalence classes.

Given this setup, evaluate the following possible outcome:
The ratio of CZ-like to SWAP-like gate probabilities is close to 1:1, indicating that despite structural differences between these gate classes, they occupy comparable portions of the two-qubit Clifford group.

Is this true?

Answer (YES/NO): NO